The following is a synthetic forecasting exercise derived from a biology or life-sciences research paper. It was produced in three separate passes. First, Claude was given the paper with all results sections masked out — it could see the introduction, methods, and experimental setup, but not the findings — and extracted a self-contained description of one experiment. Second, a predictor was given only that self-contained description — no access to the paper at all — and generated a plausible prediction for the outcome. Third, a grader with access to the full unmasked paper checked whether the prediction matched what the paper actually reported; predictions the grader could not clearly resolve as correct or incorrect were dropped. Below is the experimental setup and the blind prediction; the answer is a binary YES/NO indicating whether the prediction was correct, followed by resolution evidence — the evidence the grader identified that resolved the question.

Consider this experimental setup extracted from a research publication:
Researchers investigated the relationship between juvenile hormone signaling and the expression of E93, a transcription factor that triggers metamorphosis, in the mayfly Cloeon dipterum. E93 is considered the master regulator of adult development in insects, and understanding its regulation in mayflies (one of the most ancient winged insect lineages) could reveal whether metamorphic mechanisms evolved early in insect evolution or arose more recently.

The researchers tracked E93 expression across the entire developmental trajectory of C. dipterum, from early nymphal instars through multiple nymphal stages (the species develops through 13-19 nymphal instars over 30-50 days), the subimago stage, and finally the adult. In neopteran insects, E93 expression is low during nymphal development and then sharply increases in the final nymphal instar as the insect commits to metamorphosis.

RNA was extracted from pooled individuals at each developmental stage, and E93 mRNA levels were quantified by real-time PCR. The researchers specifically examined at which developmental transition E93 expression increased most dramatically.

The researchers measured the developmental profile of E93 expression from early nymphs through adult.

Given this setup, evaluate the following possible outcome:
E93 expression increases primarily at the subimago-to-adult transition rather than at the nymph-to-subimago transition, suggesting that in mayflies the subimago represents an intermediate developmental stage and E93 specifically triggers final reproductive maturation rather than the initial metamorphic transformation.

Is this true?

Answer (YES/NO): NO